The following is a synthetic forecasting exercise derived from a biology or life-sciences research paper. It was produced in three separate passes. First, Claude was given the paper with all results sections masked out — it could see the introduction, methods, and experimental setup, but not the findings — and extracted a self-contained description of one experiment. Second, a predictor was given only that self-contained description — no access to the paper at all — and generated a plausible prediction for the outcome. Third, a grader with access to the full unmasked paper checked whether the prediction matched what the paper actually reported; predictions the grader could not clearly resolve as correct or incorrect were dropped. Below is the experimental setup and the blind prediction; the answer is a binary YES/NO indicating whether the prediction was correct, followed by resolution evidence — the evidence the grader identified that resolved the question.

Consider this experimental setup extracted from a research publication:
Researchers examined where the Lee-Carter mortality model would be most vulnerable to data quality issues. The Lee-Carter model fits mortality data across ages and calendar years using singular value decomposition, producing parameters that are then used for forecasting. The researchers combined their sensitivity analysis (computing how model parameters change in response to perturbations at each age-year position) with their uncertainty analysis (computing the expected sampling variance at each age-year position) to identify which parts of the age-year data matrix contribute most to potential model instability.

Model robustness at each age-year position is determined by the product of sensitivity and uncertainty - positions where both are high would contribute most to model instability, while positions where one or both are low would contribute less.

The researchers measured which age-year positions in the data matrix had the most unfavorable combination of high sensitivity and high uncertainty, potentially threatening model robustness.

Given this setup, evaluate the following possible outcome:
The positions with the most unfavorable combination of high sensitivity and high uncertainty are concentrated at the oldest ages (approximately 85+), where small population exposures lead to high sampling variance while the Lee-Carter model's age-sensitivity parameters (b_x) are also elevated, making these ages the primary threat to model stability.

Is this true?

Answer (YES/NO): NO